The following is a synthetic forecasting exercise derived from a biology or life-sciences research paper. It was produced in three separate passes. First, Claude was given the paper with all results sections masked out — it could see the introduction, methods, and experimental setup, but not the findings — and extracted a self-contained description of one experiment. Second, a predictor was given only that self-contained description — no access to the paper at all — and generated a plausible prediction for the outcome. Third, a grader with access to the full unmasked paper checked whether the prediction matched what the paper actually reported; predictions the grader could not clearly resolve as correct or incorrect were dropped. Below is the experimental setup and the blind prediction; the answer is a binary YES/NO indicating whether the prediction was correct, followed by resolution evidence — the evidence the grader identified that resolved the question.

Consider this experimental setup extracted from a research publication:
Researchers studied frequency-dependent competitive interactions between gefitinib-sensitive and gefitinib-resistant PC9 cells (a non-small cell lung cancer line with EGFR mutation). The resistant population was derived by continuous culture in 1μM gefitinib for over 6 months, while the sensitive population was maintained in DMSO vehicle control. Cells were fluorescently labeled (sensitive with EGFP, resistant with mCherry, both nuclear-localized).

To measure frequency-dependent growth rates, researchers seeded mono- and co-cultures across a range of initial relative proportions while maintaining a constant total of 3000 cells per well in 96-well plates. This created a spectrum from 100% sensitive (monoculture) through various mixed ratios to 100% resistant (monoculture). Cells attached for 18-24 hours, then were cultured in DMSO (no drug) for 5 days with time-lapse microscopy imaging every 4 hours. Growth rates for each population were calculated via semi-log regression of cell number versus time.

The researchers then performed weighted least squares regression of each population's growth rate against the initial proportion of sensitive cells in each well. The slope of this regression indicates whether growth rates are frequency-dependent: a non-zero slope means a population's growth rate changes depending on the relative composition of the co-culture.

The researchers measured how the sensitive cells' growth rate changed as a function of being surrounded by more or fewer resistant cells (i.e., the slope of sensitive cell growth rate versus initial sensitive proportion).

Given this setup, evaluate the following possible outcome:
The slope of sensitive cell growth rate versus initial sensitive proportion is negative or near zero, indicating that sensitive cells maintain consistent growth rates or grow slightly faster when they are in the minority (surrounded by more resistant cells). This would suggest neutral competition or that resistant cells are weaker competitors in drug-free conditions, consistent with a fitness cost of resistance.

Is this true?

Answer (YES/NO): YES